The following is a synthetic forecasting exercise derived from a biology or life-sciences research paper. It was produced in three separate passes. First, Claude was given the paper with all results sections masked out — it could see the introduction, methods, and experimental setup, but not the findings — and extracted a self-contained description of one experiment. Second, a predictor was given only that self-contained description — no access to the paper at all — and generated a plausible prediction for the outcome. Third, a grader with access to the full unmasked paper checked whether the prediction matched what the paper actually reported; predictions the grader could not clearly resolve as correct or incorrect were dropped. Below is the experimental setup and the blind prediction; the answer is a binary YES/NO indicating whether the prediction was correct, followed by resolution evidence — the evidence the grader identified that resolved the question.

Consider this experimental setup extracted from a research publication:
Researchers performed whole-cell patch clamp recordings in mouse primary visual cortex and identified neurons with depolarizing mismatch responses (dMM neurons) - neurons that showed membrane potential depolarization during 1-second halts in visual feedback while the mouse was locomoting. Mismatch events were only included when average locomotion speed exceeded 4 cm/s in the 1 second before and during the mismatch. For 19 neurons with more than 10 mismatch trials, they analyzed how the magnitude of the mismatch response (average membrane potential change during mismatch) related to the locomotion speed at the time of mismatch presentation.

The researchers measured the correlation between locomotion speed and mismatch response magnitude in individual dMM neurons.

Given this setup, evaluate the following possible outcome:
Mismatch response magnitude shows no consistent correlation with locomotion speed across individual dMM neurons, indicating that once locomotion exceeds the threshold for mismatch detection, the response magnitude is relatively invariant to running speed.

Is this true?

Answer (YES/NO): NO